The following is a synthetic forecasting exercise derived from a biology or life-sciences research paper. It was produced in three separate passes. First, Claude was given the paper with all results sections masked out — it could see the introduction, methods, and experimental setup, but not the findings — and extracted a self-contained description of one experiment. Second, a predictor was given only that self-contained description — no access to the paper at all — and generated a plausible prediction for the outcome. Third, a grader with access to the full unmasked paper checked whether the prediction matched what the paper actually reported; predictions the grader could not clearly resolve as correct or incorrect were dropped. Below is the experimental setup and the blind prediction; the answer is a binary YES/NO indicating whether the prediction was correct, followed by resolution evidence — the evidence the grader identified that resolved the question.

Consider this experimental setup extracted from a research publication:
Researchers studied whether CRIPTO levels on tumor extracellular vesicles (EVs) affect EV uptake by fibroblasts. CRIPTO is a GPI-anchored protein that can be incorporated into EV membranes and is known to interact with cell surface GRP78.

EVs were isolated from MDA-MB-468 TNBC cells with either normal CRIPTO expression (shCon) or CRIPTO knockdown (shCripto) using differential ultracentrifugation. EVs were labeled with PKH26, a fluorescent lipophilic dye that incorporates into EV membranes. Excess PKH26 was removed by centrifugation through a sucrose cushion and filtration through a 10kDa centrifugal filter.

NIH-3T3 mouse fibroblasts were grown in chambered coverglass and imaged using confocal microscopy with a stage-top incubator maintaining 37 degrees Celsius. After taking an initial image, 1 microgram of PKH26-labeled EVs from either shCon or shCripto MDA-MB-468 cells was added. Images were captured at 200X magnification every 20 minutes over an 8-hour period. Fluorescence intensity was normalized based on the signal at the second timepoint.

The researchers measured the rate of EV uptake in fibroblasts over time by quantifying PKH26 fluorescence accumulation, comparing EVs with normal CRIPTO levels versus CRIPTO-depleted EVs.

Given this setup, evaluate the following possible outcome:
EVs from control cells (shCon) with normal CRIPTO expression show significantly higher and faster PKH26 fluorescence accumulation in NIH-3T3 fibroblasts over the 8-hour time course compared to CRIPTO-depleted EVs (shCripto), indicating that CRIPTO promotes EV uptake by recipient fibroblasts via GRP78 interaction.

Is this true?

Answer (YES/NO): NO